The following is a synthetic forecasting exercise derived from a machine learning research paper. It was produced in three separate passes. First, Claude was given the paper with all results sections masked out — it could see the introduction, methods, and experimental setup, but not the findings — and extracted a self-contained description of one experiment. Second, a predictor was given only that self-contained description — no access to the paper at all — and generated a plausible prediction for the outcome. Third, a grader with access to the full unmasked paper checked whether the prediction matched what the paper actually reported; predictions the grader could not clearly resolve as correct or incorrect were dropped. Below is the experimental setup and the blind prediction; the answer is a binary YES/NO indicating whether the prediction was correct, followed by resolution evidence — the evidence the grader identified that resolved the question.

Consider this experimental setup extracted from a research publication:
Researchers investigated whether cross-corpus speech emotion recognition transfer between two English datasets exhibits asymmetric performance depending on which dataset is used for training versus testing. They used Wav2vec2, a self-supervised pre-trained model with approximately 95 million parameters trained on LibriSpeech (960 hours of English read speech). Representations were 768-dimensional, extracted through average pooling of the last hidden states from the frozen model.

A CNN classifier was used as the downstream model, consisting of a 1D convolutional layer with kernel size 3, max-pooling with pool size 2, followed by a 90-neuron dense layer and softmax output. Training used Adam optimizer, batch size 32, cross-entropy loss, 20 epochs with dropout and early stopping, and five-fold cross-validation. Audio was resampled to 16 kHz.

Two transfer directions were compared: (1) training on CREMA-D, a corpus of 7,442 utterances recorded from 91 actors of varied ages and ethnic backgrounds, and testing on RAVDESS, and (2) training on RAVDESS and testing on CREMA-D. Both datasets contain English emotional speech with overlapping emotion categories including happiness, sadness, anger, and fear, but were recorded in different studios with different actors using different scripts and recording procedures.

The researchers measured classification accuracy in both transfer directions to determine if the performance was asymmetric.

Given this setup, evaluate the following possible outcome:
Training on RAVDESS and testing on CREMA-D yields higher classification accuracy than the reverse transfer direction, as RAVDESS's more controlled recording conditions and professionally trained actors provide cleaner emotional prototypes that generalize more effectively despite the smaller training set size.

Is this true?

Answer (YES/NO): NO